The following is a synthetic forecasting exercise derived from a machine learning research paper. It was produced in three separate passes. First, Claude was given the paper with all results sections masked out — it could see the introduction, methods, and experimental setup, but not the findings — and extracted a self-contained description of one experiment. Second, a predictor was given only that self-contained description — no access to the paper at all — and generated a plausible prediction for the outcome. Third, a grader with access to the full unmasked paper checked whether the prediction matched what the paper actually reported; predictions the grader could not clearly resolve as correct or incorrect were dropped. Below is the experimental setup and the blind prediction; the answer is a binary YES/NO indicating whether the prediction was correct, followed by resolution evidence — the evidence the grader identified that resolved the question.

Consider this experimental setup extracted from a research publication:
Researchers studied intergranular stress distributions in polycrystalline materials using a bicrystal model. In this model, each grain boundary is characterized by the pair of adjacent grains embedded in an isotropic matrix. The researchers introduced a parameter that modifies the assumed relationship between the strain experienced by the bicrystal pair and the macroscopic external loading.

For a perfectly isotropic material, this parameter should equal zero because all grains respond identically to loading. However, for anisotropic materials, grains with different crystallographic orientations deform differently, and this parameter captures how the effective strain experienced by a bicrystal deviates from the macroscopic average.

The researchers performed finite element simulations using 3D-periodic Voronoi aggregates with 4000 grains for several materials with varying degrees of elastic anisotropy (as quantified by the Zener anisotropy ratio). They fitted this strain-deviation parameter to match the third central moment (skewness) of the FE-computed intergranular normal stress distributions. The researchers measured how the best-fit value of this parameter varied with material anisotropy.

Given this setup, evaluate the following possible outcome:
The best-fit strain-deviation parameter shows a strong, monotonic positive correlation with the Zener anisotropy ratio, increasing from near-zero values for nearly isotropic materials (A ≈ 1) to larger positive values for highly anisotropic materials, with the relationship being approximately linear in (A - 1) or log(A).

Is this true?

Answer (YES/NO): NO